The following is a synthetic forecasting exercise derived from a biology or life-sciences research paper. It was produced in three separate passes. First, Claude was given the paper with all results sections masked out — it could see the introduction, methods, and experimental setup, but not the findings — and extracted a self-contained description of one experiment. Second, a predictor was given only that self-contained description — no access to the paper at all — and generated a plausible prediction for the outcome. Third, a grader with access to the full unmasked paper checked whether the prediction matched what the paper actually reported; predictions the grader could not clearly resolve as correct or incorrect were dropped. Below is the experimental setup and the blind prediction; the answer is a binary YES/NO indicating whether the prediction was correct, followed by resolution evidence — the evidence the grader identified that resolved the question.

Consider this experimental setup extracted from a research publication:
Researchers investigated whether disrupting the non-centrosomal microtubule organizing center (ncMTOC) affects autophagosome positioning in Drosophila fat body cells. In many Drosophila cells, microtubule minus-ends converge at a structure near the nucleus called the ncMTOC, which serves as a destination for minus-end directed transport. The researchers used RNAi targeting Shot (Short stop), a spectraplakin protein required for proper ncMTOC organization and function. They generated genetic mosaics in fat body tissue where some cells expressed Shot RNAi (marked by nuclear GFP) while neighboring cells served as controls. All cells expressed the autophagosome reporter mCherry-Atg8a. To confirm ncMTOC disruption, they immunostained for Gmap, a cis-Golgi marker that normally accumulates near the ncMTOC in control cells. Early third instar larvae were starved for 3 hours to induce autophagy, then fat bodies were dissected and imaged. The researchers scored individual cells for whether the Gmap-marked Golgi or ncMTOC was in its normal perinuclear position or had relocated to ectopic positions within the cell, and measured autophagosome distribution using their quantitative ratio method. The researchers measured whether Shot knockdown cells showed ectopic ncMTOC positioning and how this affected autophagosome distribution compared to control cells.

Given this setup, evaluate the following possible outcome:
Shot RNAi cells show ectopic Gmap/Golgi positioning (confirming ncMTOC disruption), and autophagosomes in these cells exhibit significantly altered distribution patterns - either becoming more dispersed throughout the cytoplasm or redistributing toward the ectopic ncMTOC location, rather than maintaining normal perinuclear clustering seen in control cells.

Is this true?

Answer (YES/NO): YES